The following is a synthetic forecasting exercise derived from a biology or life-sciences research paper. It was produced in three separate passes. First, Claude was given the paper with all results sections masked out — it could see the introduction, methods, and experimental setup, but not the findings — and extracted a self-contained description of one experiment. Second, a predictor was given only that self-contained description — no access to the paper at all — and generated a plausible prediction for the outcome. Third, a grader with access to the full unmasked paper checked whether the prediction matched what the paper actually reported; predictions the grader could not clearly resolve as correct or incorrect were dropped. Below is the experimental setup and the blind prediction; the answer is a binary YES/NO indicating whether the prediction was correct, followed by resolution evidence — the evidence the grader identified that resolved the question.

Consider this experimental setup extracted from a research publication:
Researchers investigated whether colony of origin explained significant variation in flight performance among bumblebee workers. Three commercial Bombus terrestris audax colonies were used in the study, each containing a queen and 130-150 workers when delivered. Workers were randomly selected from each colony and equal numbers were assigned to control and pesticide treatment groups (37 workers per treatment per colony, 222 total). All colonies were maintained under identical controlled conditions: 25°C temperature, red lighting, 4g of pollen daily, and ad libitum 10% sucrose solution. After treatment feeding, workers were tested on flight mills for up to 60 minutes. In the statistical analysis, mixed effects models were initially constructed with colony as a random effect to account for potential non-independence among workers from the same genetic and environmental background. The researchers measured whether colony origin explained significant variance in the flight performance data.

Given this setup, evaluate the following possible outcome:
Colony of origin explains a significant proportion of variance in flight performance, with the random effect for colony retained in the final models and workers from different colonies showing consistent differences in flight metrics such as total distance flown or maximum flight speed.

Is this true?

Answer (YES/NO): NO